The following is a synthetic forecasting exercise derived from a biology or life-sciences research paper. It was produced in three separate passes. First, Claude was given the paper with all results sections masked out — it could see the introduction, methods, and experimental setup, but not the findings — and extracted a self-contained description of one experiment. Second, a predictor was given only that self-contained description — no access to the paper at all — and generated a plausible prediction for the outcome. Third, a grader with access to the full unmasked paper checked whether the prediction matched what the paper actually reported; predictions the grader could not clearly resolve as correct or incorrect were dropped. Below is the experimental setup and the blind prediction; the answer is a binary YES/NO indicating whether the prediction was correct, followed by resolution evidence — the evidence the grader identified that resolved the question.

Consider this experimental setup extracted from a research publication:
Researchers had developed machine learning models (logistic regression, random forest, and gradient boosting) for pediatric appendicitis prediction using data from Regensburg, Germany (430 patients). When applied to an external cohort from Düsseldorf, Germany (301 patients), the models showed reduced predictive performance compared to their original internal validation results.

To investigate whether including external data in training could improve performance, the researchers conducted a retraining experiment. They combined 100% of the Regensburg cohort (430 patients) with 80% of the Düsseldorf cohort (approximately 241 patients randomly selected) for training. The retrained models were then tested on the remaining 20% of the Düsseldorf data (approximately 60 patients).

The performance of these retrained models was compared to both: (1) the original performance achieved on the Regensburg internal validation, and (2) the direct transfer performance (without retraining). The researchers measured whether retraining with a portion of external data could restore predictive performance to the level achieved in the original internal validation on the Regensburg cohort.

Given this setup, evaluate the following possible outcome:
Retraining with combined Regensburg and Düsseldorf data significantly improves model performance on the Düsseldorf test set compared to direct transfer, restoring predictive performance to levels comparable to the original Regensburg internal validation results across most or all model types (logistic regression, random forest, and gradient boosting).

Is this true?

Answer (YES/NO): NO